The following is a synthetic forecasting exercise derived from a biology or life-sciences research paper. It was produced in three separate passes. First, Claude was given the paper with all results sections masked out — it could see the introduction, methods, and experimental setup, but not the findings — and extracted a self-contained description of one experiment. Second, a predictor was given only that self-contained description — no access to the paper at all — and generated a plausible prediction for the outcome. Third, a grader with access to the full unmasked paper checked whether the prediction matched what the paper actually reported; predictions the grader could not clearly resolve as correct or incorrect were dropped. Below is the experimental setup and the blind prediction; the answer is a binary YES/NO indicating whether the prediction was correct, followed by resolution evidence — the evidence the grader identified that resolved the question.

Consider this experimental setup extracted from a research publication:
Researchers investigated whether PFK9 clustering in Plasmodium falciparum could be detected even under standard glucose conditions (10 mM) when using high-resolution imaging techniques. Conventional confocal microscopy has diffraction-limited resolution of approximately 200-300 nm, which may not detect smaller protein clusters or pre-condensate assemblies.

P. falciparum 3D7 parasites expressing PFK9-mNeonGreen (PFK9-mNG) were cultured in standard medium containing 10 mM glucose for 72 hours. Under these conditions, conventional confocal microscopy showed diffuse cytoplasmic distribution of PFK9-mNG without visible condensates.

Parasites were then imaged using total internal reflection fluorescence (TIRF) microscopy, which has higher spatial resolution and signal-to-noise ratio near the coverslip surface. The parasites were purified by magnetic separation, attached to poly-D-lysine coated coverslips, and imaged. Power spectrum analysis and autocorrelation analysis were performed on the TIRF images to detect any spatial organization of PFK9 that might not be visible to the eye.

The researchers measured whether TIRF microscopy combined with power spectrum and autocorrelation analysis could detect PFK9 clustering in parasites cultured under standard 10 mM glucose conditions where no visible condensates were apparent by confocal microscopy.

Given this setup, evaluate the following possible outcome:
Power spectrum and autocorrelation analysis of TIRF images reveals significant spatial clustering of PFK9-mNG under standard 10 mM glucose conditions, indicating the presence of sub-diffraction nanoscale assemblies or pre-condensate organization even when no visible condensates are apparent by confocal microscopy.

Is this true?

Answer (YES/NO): YES